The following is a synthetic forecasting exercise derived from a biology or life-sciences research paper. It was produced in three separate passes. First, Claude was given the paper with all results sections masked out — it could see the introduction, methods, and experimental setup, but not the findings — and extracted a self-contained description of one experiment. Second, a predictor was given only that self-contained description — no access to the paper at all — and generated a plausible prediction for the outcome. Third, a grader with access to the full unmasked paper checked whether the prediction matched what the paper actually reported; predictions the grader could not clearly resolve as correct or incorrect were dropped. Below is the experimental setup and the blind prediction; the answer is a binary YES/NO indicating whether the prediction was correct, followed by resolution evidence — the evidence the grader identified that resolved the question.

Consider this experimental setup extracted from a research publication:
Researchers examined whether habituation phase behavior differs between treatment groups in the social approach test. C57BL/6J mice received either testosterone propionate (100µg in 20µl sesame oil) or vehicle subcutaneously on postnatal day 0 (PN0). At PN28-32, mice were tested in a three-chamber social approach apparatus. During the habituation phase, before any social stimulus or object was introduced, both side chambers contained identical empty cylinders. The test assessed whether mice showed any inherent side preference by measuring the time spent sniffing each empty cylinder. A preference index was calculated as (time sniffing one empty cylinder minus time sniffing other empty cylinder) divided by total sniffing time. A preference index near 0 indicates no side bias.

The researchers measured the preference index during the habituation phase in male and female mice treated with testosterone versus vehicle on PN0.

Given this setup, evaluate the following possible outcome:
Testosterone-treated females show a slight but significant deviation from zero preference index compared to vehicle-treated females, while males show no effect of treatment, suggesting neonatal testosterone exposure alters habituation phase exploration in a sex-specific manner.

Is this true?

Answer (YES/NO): NO